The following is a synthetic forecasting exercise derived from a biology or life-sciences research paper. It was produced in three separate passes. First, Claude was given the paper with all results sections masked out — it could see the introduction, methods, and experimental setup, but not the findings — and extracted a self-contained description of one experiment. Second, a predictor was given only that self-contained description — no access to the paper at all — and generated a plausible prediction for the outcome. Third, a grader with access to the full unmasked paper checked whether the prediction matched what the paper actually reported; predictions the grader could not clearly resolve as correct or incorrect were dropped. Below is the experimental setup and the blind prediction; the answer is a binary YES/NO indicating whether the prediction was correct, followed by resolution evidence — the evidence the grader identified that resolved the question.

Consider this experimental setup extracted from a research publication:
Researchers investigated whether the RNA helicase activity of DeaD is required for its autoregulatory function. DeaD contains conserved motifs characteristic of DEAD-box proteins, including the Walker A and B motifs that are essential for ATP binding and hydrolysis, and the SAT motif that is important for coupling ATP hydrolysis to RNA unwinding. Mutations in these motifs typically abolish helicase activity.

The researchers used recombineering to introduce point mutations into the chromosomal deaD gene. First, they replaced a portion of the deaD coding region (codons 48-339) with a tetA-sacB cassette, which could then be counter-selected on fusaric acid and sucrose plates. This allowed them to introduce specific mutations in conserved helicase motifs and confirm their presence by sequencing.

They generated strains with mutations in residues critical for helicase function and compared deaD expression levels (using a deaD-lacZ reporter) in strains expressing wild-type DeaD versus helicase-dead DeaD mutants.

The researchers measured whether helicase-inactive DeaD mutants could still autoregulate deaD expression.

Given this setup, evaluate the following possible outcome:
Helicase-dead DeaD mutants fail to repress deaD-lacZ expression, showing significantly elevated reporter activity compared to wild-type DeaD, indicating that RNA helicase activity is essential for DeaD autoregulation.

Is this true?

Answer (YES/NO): YES